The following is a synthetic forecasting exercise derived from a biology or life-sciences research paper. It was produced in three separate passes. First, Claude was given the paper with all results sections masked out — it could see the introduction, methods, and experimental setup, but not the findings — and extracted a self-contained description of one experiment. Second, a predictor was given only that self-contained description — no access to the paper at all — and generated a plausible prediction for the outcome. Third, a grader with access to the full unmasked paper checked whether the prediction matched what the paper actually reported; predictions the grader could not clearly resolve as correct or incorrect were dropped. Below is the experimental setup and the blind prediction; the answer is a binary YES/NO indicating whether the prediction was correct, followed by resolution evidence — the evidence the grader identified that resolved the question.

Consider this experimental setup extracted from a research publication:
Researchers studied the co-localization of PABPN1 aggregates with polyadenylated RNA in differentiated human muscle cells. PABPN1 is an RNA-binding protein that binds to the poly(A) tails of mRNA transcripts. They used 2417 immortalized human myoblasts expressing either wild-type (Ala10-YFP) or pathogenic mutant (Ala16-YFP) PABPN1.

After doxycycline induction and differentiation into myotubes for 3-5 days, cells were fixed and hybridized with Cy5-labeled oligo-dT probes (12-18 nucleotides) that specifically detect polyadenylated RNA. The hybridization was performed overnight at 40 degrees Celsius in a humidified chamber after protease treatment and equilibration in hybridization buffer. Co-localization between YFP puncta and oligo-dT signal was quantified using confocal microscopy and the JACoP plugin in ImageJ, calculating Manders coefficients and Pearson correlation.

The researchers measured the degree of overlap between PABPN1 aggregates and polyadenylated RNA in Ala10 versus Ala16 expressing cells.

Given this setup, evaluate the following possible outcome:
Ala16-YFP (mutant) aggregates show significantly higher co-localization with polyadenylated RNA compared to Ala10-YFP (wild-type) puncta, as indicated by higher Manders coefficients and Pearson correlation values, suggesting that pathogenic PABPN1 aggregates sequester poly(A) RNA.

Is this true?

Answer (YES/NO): YES